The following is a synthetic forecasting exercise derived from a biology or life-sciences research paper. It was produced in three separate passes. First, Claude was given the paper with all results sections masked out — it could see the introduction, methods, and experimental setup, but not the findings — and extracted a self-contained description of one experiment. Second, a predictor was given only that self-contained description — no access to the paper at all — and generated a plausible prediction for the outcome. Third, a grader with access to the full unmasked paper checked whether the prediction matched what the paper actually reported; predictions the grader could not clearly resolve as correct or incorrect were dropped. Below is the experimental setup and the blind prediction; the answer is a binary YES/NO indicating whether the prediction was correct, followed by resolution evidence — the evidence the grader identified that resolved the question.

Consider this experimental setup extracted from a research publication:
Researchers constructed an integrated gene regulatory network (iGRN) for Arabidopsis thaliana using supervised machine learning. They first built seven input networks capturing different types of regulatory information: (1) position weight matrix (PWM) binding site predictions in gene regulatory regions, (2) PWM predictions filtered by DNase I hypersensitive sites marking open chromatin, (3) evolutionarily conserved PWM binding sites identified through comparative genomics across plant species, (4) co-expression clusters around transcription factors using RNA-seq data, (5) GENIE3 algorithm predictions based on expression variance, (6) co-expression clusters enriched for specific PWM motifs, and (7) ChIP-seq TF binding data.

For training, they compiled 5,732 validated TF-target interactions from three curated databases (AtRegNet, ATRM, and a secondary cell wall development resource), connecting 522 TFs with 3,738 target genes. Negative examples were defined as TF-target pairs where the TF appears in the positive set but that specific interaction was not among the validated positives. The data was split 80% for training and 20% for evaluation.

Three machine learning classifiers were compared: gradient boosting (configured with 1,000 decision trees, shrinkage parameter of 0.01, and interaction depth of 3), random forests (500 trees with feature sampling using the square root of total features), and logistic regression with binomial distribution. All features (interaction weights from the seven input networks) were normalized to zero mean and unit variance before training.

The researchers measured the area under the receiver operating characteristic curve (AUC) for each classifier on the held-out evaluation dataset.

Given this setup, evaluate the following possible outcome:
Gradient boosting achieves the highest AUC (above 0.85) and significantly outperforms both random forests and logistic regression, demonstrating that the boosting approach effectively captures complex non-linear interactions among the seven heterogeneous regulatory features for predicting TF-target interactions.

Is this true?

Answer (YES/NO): NO